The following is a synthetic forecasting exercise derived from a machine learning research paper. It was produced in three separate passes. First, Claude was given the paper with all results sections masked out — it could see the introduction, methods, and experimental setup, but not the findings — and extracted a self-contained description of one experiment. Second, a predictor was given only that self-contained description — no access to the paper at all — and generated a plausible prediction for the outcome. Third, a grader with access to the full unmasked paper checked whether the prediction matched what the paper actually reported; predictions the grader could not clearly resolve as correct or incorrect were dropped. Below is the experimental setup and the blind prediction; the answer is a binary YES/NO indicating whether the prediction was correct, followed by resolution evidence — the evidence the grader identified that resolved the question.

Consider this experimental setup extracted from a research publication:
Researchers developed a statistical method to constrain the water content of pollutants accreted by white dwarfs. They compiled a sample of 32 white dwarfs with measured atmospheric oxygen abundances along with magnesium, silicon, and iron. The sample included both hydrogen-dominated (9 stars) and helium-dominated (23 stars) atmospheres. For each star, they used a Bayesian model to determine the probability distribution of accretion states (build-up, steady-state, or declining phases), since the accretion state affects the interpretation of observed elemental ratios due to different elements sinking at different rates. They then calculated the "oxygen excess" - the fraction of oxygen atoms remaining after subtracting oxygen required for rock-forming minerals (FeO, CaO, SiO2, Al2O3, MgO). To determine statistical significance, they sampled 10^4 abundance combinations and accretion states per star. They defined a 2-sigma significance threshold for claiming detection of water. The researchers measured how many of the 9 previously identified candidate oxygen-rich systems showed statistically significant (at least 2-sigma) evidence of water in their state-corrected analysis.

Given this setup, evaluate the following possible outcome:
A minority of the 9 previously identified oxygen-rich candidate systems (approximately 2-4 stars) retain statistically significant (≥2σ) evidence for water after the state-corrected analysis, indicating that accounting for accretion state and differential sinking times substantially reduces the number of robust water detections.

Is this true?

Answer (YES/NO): YES